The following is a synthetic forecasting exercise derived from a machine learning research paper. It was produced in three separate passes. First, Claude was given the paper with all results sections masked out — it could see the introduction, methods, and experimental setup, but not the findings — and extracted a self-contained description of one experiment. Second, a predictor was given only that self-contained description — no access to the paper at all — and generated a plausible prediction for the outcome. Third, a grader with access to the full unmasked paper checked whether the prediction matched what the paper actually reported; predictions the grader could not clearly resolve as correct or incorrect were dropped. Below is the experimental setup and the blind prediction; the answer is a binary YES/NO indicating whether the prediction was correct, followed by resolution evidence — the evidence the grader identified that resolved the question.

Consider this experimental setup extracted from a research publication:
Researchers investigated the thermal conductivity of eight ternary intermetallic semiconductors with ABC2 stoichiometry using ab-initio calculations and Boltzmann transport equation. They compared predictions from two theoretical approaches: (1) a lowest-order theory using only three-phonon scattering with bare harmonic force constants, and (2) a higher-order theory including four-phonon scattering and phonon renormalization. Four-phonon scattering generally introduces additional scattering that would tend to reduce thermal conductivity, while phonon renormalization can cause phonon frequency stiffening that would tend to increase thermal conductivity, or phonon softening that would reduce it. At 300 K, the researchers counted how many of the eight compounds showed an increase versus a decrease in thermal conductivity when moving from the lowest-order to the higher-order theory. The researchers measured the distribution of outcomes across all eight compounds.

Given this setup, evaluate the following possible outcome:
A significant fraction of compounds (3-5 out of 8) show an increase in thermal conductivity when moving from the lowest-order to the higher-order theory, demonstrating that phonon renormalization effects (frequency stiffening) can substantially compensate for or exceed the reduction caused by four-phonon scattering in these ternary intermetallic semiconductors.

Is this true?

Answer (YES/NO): YES